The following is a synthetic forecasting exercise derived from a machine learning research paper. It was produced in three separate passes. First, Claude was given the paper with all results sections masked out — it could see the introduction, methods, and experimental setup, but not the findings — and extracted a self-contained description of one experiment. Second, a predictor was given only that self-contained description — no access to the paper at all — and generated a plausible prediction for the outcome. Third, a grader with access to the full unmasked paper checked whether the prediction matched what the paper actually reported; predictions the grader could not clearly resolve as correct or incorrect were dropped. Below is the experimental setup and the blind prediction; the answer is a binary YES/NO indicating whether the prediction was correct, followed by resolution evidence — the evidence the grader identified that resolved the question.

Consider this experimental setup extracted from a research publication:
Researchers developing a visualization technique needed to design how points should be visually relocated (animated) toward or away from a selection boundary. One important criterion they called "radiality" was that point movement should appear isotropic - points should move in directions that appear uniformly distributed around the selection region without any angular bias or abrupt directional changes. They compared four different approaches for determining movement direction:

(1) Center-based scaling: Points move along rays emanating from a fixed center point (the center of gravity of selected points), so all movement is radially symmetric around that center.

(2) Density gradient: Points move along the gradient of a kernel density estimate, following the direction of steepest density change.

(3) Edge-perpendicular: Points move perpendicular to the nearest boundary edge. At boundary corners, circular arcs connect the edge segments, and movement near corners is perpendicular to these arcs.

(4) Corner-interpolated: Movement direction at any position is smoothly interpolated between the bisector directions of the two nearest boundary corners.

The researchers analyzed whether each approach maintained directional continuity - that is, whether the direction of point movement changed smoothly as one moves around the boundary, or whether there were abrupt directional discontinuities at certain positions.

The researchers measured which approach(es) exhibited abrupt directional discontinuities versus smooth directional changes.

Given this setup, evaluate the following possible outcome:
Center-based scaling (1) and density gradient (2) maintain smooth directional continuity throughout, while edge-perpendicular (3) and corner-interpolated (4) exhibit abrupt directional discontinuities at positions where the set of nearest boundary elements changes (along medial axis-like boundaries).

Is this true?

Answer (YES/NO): NO